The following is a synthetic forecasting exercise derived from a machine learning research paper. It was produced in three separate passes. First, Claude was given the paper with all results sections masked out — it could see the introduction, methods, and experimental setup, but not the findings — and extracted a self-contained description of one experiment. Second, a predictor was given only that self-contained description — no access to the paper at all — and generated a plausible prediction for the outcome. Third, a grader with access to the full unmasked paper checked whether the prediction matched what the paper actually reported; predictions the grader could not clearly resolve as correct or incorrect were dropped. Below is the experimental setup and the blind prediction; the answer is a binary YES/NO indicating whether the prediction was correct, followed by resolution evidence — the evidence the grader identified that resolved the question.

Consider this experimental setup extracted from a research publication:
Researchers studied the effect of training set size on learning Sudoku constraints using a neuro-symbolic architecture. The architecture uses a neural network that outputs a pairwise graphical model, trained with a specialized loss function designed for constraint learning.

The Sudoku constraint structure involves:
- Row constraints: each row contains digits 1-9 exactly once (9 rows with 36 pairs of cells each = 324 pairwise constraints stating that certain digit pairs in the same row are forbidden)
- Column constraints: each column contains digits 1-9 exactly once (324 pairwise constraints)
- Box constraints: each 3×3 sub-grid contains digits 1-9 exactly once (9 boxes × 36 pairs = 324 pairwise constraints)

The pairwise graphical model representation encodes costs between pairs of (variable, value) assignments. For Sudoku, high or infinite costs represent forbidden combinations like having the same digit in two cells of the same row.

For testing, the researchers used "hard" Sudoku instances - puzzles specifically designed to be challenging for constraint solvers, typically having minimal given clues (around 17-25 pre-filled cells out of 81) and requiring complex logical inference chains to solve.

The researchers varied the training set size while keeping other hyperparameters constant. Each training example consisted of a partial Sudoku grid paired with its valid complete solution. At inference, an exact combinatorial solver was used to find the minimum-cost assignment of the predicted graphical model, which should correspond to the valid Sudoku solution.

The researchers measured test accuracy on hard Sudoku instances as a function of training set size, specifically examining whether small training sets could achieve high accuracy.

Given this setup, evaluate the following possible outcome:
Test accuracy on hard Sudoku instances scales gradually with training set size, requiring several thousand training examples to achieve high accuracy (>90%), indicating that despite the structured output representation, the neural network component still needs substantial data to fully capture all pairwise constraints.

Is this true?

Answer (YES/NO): NO